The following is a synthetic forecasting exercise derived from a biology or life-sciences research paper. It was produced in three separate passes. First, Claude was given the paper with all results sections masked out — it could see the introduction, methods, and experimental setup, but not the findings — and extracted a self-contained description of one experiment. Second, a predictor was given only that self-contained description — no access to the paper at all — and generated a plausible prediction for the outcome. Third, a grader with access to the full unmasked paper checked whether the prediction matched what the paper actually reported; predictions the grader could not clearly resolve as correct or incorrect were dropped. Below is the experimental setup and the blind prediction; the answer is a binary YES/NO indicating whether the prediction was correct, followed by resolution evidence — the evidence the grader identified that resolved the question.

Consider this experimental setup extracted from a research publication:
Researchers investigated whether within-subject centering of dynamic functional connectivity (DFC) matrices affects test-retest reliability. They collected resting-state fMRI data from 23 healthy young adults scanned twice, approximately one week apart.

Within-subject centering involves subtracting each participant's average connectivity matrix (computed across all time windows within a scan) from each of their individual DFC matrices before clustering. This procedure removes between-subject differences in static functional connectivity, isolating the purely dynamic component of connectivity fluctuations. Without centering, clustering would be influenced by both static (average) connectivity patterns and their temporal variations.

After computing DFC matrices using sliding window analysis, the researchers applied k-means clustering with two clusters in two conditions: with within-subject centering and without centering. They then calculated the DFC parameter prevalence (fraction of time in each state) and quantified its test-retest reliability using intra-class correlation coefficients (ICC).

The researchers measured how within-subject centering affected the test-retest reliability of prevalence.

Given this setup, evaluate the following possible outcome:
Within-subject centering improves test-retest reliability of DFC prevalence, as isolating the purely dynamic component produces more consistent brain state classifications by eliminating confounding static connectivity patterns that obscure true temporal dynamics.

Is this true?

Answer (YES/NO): NO